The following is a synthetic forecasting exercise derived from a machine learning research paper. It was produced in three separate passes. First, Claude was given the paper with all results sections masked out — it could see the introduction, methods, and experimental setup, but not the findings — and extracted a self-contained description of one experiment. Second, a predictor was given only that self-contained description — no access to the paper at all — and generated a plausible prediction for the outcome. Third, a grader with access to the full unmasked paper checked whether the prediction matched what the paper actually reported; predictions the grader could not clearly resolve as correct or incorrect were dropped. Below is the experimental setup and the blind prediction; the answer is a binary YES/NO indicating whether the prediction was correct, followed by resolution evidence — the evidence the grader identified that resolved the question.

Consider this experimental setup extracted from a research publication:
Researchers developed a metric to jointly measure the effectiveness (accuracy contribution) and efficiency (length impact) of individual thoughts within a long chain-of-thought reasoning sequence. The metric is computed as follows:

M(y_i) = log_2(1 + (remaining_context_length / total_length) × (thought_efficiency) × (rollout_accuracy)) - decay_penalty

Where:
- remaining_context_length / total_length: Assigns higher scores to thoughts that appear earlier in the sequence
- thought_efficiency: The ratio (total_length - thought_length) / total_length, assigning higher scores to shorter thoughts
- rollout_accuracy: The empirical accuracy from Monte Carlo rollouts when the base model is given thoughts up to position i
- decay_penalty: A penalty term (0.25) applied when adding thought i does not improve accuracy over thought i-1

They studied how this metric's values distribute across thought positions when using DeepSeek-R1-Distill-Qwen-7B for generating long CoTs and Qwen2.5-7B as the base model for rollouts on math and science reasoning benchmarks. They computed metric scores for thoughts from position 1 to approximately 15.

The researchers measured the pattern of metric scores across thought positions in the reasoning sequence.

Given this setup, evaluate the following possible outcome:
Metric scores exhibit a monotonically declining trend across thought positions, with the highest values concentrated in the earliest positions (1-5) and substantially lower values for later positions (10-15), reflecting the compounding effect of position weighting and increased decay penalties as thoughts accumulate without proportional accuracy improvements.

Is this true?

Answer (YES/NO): NO